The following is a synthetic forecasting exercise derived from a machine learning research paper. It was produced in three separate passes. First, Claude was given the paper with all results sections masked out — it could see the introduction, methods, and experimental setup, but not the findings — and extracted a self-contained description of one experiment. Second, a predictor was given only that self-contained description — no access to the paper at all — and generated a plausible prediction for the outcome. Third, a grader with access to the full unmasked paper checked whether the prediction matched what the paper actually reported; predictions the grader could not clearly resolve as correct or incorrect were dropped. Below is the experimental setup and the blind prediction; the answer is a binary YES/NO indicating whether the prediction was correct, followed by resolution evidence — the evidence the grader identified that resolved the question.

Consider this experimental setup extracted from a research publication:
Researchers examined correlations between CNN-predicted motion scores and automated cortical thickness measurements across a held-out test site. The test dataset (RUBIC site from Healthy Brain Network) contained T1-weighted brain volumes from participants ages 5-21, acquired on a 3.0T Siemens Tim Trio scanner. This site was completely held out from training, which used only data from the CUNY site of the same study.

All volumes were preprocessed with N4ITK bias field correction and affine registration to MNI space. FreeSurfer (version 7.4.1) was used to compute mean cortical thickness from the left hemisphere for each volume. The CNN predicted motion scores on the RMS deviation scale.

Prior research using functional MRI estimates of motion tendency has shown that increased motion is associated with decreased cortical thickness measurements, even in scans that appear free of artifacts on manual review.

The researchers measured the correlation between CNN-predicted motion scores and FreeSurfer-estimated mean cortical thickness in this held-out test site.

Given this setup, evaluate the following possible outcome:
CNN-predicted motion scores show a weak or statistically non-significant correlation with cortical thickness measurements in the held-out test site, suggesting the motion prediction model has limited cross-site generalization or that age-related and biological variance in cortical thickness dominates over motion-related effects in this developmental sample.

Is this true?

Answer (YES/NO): NO